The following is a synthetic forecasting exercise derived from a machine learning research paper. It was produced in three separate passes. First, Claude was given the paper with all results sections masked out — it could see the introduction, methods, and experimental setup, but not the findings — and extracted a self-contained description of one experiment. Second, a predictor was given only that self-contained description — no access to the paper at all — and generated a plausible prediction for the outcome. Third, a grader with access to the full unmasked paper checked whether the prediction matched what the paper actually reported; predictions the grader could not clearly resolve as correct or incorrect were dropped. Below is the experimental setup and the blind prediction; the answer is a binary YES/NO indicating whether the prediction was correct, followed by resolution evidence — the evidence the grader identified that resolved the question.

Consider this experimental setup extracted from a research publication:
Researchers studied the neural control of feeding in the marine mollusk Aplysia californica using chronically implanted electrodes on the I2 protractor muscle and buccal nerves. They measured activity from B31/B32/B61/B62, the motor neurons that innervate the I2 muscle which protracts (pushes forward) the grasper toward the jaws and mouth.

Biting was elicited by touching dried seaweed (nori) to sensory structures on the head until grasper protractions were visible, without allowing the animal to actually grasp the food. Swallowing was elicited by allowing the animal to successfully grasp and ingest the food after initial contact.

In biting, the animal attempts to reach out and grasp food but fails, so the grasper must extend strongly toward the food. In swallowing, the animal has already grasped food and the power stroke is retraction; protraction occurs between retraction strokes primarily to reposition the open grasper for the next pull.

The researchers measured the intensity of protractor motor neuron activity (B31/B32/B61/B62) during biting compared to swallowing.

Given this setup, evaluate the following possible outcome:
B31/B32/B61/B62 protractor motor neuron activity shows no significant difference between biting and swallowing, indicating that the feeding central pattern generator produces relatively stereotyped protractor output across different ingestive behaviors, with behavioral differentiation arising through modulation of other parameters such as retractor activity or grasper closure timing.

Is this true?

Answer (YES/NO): NO